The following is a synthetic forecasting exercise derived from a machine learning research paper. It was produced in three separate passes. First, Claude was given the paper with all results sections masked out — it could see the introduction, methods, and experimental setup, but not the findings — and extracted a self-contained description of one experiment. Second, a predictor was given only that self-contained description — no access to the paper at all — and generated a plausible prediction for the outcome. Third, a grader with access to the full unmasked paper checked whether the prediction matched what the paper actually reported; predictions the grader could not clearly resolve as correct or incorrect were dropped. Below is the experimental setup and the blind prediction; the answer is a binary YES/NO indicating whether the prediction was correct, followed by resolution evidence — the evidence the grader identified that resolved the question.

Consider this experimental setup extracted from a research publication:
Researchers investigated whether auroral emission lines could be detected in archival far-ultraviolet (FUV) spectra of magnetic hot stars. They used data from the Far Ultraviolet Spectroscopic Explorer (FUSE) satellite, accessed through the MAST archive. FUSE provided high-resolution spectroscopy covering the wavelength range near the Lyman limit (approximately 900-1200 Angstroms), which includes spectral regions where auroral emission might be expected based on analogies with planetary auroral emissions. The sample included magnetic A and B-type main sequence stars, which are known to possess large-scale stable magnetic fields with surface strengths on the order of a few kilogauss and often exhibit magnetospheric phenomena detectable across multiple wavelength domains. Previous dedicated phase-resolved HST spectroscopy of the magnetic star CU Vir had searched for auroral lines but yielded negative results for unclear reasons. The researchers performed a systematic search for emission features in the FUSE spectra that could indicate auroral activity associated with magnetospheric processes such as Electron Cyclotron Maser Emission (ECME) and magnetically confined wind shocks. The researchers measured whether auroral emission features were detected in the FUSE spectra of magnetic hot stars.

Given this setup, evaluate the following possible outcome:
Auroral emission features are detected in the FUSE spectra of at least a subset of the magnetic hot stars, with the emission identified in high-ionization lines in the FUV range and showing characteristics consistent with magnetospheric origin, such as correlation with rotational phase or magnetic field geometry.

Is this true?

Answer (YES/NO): NO